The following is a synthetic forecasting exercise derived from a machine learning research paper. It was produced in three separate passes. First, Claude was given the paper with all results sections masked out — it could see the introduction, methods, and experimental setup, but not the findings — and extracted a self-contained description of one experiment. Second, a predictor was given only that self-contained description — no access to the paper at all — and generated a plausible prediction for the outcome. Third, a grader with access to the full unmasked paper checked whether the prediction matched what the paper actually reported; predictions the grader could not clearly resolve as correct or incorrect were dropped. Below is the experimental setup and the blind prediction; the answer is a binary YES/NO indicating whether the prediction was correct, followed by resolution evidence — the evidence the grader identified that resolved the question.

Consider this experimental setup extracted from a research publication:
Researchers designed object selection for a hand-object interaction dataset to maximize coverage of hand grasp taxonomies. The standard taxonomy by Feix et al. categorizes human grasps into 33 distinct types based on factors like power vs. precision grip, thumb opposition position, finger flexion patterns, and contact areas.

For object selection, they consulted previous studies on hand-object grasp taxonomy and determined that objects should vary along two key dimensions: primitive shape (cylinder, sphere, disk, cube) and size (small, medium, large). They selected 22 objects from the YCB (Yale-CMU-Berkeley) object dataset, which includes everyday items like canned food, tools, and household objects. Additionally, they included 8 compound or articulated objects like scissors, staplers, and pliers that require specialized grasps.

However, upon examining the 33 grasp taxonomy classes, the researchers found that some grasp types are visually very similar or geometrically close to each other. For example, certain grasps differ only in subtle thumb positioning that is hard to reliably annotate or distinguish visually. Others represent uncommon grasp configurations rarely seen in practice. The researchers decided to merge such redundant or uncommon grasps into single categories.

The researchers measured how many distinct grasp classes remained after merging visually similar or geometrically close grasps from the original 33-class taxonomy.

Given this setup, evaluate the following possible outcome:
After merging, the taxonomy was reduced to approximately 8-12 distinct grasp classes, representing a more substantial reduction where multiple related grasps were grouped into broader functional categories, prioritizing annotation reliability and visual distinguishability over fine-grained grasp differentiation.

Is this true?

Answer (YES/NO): NO